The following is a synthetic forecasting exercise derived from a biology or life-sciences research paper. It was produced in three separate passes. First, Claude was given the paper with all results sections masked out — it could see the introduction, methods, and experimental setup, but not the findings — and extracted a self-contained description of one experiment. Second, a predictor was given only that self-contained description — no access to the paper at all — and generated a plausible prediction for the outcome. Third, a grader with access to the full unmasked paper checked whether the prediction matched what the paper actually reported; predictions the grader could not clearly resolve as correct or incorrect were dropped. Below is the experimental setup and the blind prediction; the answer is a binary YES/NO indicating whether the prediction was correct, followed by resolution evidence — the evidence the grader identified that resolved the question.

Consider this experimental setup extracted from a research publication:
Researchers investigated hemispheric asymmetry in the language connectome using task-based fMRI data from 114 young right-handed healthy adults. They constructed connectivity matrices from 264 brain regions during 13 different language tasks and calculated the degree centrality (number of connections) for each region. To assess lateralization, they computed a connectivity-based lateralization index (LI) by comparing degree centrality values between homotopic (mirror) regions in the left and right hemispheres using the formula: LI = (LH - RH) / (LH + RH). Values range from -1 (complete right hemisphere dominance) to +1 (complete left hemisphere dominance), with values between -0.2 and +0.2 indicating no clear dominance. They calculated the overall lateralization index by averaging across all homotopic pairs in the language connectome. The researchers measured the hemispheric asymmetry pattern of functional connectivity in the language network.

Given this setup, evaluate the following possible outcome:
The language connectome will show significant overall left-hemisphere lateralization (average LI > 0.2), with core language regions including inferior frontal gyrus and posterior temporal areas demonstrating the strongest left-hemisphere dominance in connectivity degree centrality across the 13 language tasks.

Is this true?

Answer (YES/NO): NO